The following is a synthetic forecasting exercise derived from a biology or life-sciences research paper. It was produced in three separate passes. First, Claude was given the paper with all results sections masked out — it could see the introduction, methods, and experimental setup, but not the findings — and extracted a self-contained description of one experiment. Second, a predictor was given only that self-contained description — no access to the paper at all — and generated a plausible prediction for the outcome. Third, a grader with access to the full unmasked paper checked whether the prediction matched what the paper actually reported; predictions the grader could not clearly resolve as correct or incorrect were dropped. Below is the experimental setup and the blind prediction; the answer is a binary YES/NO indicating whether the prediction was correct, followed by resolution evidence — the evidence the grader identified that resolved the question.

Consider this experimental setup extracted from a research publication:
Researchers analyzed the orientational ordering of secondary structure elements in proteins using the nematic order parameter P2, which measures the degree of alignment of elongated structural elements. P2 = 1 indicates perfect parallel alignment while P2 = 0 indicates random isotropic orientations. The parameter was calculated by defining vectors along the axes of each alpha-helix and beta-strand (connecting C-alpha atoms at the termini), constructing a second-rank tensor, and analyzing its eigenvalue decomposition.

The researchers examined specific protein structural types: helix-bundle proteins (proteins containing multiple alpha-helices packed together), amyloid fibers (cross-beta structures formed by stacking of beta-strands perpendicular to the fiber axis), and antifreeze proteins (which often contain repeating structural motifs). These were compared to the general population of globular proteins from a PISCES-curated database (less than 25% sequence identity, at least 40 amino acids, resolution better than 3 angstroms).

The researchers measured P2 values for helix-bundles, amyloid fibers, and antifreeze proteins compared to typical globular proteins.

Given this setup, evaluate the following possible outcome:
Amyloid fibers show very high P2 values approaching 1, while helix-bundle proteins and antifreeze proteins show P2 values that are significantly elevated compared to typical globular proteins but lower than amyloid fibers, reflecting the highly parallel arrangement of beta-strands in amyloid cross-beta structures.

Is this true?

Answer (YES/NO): NO